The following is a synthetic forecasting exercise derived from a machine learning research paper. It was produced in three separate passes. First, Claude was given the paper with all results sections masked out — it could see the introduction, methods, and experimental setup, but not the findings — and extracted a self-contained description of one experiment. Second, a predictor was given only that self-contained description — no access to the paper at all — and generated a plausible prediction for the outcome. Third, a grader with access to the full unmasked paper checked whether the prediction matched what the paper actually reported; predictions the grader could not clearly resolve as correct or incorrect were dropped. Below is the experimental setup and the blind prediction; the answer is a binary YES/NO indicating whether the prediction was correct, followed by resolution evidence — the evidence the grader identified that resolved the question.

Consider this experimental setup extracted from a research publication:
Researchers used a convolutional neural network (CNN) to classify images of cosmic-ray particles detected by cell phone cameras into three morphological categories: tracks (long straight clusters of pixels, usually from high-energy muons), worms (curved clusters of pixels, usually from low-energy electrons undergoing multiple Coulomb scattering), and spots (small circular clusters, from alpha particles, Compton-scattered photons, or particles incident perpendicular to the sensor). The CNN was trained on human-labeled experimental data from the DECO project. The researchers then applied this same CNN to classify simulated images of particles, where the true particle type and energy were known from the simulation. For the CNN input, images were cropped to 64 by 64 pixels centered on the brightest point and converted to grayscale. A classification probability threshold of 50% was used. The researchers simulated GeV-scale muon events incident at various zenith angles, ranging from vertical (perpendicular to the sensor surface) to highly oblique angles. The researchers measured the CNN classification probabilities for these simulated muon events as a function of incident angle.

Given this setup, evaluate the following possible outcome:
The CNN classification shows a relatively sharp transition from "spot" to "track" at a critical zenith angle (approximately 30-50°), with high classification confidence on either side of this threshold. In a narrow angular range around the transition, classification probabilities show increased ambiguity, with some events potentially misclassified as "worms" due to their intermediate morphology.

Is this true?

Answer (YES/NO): NO